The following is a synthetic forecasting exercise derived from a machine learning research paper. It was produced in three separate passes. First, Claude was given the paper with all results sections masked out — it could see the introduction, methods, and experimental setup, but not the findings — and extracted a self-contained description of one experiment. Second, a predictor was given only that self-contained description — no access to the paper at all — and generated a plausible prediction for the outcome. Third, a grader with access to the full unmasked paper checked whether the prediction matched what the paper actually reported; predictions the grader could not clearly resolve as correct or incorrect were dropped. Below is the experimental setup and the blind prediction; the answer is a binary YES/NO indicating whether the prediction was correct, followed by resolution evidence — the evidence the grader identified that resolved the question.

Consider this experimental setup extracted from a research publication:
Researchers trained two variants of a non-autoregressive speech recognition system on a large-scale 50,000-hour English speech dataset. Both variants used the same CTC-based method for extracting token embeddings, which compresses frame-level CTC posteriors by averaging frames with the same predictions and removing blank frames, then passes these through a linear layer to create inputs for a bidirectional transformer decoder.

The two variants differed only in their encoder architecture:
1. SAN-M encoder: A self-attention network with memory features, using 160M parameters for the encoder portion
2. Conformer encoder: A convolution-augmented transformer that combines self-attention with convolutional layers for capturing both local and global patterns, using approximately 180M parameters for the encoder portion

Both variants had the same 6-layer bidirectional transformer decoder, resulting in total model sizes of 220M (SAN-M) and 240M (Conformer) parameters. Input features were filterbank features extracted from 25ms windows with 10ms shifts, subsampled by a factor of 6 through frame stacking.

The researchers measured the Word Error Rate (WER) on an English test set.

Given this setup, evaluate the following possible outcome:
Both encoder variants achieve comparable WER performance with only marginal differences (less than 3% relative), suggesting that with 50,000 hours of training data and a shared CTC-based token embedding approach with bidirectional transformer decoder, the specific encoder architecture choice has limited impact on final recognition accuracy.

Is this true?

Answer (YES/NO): YES